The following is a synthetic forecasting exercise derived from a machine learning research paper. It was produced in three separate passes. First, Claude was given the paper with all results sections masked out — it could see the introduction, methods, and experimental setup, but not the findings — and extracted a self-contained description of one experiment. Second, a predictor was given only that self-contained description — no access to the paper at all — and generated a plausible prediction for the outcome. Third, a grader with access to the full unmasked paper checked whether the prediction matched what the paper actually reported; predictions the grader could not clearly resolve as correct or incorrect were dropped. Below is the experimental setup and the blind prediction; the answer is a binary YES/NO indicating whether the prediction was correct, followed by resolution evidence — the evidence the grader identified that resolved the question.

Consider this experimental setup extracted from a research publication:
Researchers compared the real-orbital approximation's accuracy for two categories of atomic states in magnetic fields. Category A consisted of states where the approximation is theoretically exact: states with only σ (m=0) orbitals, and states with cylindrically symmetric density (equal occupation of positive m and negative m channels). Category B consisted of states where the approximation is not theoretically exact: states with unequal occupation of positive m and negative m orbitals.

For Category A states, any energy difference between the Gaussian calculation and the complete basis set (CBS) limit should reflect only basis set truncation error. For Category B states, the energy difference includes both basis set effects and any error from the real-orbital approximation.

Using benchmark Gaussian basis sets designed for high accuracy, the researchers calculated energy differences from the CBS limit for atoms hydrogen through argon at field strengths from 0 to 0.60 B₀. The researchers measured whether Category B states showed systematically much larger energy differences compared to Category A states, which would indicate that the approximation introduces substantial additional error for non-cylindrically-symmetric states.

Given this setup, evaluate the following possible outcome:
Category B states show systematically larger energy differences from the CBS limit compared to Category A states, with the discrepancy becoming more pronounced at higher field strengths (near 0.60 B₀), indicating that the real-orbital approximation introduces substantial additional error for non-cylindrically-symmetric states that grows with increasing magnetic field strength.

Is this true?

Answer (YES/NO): NO